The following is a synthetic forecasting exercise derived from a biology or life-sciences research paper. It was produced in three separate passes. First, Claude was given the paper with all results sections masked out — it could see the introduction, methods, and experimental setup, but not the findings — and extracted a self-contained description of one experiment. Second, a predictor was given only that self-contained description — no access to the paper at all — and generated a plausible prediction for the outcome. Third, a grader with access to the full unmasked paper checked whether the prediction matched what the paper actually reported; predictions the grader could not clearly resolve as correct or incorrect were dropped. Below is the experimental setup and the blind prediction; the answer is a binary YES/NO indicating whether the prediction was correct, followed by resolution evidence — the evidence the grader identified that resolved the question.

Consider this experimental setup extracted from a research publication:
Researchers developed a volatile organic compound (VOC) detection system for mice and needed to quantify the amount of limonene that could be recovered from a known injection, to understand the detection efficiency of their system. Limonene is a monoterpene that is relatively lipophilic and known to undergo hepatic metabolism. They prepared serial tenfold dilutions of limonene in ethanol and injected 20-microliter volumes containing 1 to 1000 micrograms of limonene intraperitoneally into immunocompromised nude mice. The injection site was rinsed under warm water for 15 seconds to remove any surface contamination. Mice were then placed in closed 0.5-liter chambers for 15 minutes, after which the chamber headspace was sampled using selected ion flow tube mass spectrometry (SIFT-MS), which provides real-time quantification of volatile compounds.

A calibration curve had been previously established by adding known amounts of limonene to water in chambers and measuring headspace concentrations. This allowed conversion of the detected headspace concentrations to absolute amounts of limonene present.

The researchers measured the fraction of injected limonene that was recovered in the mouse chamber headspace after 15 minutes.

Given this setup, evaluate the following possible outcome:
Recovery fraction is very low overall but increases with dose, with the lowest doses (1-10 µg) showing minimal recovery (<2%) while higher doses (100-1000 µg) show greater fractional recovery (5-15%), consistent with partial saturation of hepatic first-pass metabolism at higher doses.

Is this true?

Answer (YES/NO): NO